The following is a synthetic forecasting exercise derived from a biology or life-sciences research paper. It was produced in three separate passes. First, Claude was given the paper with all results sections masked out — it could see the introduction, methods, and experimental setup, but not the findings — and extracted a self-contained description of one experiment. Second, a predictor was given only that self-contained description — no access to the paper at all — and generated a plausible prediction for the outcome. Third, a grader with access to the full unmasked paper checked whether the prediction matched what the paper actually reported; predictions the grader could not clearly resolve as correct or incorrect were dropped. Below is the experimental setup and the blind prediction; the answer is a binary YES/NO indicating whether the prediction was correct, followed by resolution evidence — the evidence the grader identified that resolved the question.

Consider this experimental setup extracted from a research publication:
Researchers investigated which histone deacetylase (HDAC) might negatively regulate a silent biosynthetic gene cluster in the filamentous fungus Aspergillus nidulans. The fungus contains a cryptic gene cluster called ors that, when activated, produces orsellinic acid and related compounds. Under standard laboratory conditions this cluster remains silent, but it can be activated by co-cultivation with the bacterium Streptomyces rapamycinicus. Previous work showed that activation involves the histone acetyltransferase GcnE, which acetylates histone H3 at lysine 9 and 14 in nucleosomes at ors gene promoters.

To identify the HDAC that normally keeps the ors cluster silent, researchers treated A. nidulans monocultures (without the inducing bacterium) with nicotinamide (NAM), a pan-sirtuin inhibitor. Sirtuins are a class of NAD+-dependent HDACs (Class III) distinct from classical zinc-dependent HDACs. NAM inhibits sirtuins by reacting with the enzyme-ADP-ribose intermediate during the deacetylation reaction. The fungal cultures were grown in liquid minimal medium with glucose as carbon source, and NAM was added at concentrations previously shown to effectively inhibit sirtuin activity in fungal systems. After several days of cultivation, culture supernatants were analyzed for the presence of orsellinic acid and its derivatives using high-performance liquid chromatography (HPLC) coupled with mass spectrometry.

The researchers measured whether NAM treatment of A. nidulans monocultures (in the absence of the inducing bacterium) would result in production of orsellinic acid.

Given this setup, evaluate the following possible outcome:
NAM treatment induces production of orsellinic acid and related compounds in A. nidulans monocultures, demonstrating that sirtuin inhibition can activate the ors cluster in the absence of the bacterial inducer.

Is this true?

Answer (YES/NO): YES